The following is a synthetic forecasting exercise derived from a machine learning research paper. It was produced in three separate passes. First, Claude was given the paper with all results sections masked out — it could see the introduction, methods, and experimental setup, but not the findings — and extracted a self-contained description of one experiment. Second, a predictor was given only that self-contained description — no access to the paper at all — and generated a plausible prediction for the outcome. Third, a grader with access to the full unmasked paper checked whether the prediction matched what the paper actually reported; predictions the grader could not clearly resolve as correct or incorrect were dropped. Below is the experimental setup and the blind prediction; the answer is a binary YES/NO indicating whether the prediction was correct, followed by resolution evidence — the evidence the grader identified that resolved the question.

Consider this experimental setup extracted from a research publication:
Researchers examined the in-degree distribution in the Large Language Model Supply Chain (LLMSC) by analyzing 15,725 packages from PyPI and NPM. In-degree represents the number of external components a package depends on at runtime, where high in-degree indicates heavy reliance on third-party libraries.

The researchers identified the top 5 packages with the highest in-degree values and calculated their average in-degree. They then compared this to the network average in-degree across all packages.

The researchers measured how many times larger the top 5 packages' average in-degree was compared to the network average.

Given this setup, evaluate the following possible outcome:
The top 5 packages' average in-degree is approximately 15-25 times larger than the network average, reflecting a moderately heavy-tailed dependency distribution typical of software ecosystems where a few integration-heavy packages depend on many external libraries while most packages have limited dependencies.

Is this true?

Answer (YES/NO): YES